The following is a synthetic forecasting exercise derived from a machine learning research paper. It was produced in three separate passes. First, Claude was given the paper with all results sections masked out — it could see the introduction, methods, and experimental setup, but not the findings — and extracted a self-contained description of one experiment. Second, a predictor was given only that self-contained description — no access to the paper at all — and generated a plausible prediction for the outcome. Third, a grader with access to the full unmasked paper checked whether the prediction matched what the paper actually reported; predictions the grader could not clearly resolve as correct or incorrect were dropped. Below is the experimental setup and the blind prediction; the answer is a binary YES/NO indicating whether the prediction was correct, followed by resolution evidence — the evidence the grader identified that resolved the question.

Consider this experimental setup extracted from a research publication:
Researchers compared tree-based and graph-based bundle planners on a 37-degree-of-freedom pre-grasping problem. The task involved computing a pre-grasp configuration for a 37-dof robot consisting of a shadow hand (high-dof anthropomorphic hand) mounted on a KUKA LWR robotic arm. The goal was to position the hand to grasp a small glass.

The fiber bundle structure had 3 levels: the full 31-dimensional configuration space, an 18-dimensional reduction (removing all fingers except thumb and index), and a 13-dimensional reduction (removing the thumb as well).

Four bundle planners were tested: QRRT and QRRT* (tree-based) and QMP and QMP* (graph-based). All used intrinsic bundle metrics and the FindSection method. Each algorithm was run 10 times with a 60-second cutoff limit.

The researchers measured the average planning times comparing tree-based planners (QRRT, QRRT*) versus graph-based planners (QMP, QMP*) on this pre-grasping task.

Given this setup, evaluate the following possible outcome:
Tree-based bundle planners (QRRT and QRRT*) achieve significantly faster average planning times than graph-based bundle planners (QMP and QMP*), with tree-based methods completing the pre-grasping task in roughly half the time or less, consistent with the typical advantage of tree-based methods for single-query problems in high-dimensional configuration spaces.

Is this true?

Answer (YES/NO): NO